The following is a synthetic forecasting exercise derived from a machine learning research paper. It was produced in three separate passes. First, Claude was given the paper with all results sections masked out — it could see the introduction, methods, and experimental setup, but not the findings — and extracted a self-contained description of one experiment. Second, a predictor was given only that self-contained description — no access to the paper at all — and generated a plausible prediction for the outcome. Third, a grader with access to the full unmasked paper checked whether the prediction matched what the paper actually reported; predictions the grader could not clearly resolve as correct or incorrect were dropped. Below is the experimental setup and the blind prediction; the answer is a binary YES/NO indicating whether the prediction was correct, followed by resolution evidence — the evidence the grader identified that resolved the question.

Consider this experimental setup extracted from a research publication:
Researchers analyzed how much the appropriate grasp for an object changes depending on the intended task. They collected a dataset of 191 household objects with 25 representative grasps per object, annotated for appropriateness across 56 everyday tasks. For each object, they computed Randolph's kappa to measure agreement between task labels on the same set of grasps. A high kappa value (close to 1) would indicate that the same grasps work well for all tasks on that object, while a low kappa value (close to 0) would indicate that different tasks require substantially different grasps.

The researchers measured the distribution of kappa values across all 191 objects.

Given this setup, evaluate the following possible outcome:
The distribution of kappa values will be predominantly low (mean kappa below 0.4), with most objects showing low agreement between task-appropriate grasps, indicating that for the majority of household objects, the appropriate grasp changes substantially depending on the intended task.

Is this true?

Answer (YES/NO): NO